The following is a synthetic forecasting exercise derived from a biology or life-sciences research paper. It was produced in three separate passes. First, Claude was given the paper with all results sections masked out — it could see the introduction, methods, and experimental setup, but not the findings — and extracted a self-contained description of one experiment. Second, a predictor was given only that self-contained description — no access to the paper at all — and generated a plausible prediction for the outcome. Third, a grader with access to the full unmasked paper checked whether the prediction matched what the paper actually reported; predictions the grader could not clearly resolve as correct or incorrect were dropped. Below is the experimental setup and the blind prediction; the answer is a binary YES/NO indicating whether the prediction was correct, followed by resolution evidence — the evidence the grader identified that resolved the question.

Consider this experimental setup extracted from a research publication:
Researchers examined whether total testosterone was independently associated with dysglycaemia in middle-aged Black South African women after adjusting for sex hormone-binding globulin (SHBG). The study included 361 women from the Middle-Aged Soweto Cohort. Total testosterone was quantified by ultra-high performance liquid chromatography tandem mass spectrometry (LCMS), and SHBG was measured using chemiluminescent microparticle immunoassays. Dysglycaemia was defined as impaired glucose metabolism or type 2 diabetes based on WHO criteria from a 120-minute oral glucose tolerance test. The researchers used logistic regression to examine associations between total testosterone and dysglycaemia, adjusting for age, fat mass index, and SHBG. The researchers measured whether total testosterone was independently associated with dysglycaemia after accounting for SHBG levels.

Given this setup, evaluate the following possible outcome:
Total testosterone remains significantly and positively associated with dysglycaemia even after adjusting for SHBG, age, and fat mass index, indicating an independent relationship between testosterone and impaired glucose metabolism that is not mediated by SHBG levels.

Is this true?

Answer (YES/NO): NO